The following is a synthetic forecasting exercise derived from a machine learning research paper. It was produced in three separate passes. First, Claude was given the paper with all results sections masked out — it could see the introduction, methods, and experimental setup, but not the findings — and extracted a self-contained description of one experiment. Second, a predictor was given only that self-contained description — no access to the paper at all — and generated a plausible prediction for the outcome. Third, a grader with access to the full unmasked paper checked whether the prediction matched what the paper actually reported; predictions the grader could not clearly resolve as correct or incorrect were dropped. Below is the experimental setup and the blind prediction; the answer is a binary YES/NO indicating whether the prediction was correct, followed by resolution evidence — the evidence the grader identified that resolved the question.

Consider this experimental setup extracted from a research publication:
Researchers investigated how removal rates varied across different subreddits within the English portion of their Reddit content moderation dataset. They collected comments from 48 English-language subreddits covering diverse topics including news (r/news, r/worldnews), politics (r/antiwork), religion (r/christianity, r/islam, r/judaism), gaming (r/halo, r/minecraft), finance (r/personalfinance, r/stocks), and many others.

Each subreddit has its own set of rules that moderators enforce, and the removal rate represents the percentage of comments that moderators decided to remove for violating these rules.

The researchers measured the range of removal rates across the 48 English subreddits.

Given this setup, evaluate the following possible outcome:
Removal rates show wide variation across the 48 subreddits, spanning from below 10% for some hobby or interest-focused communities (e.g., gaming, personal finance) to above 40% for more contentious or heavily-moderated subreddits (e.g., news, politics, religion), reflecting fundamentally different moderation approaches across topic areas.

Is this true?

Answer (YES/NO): NO